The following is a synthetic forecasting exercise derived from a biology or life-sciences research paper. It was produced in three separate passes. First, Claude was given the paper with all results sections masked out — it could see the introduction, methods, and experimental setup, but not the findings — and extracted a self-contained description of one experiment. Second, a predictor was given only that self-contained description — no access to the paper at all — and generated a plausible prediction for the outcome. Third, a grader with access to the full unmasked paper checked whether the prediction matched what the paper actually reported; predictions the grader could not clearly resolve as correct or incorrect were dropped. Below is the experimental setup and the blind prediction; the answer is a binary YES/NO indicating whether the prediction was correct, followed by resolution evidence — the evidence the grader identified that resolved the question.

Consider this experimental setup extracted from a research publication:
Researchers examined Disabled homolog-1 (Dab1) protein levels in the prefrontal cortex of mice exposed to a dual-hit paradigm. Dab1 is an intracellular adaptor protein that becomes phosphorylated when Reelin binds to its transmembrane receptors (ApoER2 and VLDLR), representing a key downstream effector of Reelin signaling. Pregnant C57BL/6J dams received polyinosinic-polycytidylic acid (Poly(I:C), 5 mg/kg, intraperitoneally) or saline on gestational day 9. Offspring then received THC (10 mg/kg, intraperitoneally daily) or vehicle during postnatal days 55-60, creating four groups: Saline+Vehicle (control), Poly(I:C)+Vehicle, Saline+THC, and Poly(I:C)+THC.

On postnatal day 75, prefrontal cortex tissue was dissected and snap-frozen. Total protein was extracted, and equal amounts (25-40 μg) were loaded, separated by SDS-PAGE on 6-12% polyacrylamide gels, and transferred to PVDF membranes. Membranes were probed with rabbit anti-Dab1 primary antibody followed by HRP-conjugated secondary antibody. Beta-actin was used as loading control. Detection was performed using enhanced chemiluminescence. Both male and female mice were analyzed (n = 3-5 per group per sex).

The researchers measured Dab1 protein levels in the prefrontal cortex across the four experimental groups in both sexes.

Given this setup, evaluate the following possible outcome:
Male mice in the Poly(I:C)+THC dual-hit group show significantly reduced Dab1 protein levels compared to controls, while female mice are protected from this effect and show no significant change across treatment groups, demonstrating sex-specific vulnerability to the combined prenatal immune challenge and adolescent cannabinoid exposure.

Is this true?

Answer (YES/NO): NO